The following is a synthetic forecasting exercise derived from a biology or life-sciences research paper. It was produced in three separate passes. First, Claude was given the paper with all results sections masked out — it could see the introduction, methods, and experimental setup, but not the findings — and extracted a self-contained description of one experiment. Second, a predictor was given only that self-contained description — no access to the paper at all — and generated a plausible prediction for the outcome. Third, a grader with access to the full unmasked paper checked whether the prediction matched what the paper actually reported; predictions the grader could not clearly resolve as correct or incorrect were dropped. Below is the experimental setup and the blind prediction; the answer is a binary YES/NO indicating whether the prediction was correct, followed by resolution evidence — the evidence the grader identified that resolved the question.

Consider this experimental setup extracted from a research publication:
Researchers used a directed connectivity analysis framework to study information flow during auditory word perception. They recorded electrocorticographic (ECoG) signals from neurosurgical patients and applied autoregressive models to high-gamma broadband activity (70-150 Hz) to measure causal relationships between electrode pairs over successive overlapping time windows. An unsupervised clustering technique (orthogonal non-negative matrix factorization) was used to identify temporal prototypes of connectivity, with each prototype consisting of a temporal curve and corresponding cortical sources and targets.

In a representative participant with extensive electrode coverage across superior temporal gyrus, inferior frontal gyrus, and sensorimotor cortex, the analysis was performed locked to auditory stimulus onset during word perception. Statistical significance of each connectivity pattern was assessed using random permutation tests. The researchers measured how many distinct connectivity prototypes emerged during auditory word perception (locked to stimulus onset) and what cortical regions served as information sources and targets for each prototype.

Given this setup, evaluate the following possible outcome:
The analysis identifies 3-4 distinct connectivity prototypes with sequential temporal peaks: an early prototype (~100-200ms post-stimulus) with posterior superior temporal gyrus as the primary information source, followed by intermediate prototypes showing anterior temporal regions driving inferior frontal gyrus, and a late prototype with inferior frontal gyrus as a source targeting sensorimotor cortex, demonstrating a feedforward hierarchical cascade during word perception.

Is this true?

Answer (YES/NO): NO